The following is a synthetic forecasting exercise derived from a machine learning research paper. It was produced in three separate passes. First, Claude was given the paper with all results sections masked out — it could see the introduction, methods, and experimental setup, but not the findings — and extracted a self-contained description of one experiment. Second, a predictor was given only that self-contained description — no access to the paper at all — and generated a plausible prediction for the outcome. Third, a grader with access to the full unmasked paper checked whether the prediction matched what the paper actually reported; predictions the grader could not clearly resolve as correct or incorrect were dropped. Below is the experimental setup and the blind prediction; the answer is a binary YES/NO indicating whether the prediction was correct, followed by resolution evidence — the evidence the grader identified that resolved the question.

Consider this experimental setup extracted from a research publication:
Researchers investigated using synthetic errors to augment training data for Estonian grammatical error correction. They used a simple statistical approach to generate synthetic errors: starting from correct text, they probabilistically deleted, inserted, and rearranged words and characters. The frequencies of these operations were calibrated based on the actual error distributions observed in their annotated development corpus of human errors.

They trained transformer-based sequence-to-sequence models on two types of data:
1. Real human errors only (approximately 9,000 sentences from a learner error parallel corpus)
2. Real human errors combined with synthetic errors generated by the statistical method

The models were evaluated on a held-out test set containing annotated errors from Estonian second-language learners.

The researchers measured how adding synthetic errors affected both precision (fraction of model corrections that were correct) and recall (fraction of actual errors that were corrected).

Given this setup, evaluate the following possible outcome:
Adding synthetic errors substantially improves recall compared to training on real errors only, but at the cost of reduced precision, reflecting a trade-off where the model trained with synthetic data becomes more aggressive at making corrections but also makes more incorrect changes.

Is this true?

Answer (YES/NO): NO